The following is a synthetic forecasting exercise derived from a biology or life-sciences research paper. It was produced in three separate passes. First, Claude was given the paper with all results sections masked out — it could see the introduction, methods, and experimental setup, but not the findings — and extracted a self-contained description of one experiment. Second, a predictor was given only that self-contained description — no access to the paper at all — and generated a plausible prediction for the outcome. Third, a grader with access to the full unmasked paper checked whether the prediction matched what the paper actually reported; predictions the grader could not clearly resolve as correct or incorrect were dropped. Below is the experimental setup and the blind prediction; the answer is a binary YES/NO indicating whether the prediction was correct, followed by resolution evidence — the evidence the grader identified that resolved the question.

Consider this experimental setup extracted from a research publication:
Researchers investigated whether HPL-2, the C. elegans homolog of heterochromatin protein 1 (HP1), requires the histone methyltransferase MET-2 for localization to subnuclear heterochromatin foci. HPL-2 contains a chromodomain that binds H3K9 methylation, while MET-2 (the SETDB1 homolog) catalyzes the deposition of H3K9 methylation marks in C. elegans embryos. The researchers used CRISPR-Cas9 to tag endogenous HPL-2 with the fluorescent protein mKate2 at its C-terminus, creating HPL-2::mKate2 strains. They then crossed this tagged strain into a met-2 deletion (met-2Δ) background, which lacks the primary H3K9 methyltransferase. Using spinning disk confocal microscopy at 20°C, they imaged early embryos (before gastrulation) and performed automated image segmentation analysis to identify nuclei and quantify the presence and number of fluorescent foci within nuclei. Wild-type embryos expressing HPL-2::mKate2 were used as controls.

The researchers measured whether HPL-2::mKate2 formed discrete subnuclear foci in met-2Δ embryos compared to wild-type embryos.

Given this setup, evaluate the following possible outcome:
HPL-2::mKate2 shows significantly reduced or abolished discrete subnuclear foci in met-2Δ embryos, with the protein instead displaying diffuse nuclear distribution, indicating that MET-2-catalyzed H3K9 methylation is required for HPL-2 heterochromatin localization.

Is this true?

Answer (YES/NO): NO